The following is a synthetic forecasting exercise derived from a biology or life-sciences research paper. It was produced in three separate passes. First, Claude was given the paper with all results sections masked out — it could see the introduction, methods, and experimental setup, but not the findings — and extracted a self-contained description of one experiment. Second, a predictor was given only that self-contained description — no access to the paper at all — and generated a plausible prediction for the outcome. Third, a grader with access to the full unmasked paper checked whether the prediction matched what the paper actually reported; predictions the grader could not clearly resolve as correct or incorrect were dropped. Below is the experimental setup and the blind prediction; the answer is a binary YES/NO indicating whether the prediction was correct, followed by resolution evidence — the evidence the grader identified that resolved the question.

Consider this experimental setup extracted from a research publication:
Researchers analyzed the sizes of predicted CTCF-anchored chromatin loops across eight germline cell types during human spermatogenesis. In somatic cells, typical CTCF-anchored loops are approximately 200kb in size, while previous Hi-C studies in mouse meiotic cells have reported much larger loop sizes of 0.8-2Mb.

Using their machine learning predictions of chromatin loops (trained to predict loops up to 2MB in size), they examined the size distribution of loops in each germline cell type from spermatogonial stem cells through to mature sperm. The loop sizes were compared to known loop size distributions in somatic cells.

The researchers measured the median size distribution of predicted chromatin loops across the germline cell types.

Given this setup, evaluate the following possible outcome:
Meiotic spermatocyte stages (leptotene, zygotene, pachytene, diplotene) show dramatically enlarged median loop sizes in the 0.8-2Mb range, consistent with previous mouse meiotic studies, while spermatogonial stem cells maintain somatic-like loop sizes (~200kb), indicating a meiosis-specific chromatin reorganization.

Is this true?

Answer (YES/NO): NO